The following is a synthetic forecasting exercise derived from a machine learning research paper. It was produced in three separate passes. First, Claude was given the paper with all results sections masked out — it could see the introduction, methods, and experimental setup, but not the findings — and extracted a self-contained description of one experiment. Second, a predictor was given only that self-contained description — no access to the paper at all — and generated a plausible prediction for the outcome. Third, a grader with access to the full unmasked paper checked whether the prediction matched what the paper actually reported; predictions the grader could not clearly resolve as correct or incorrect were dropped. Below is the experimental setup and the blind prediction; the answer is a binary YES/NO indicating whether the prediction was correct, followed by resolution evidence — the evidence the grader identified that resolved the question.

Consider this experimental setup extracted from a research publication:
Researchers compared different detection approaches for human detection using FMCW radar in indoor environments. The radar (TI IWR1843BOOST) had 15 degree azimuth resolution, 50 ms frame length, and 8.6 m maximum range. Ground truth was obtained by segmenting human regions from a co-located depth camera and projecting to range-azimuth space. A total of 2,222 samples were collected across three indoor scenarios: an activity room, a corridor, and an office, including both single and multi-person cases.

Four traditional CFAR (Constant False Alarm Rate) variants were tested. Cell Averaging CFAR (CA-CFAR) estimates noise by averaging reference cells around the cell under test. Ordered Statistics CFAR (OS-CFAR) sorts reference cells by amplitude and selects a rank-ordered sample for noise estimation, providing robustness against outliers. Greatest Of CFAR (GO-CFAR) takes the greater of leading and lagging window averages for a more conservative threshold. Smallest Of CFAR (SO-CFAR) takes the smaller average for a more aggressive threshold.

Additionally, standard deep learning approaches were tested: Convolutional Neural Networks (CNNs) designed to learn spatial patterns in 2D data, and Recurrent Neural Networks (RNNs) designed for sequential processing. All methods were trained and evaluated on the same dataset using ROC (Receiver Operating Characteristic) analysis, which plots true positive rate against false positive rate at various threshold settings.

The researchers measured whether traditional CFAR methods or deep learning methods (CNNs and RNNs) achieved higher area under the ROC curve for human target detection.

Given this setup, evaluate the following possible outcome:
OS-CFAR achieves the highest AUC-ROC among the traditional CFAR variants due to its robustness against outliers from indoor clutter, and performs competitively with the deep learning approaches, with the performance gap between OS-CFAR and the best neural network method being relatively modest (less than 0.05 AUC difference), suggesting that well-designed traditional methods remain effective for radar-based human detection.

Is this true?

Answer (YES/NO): NO